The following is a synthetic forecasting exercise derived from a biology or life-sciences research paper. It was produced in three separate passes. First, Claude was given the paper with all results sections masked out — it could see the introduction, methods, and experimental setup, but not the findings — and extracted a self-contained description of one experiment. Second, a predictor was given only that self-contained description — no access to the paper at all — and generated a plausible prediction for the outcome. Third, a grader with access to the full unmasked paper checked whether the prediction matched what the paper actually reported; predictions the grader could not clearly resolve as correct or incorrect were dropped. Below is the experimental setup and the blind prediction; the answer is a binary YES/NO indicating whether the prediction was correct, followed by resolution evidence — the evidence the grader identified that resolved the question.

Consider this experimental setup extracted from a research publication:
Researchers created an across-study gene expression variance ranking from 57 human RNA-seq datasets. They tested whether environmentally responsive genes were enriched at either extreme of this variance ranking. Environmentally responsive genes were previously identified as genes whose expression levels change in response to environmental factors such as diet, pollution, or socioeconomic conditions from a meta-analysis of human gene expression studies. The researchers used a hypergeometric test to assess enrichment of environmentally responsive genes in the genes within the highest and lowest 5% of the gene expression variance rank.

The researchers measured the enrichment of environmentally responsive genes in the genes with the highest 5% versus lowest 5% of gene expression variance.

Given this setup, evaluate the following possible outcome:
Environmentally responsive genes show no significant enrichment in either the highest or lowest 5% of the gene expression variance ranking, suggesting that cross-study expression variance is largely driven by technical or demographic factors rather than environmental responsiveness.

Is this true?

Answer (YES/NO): NO